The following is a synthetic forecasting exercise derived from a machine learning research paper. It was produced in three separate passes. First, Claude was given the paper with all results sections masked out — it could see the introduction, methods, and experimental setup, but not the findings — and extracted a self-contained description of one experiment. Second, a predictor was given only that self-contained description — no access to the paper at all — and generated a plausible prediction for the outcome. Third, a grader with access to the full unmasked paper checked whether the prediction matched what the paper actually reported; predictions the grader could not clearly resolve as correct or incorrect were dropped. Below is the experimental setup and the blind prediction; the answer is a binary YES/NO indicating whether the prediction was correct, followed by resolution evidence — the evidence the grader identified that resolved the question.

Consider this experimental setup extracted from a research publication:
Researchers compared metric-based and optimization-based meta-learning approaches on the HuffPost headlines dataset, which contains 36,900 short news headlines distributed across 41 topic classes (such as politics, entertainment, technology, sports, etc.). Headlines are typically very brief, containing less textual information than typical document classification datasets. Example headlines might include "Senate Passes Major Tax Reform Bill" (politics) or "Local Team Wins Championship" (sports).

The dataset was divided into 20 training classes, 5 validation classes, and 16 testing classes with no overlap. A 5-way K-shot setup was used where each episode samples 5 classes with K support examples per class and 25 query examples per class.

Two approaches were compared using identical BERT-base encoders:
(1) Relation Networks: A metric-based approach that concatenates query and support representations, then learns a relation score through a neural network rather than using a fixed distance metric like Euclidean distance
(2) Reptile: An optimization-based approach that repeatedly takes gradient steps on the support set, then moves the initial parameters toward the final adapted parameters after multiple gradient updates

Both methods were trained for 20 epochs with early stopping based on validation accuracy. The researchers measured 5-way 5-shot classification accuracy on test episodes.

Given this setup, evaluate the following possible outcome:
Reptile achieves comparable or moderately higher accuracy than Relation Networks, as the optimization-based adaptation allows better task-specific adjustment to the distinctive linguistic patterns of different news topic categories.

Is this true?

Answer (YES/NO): YES